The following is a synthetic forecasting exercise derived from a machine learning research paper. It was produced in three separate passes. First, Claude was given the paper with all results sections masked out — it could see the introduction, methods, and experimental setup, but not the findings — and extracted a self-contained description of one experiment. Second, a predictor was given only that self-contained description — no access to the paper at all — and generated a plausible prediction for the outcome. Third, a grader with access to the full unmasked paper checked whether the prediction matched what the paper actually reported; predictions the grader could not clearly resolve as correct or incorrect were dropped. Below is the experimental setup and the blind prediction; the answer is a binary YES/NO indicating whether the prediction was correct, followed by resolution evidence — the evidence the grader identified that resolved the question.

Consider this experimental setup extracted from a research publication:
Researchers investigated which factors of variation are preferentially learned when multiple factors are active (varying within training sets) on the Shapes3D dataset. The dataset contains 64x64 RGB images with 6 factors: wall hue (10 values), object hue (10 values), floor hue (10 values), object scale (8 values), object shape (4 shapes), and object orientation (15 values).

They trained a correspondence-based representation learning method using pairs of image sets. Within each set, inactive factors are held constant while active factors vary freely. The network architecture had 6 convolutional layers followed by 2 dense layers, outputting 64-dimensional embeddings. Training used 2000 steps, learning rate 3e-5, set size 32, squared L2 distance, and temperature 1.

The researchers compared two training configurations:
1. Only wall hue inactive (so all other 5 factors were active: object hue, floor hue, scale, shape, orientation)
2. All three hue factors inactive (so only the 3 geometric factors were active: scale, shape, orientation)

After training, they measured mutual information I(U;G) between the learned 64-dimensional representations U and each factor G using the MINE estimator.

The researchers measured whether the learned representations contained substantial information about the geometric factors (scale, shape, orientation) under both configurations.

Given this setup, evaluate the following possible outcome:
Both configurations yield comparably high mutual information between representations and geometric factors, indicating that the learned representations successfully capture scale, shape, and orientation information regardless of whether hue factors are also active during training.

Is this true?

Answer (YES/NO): NO